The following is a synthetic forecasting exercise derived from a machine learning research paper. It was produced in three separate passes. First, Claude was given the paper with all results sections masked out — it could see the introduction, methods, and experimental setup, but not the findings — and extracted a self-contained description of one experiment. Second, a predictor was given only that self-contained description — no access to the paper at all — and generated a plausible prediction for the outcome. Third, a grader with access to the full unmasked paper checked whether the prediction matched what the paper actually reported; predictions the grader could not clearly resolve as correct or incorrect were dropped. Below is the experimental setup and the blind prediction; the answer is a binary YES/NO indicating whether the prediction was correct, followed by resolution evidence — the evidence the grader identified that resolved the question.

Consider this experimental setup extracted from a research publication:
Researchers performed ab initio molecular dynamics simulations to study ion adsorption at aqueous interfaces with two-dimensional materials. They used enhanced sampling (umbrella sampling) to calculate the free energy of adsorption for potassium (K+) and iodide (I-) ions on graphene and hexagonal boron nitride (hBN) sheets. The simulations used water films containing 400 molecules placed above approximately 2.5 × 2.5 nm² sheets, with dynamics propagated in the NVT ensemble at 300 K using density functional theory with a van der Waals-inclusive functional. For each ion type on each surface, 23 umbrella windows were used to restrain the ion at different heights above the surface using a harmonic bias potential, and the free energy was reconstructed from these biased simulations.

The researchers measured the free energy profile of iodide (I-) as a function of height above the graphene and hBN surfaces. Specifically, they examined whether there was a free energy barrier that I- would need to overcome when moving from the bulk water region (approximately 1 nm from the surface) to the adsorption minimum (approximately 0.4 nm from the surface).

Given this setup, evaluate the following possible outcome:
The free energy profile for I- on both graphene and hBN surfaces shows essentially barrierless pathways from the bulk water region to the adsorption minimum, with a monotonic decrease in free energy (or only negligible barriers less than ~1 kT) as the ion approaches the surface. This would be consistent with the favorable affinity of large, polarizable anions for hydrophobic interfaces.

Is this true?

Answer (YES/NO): NO